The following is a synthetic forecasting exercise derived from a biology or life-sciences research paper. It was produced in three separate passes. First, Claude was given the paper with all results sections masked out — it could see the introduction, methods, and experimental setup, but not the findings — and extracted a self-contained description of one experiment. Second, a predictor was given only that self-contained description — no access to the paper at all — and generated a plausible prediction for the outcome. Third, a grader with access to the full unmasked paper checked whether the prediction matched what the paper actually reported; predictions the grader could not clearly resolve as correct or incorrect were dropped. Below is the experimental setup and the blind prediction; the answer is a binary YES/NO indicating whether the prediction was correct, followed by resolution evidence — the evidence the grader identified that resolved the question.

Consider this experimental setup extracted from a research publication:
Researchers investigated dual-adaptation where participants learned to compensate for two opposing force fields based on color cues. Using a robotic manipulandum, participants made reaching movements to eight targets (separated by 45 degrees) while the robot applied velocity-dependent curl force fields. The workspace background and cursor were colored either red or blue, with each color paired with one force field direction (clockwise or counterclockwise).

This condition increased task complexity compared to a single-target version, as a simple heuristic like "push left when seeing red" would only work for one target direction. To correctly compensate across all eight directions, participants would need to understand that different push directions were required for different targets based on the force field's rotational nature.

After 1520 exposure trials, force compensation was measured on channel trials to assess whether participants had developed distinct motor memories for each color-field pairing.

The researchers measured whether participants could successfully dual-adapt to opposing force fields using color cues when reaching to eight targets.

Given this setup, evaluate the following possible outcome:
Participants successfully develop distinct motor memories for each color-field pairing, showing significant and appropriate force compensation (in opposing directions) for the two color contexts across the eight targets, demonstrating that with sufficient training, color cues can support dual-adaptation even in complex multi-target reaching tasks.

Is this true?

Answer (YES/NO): NO